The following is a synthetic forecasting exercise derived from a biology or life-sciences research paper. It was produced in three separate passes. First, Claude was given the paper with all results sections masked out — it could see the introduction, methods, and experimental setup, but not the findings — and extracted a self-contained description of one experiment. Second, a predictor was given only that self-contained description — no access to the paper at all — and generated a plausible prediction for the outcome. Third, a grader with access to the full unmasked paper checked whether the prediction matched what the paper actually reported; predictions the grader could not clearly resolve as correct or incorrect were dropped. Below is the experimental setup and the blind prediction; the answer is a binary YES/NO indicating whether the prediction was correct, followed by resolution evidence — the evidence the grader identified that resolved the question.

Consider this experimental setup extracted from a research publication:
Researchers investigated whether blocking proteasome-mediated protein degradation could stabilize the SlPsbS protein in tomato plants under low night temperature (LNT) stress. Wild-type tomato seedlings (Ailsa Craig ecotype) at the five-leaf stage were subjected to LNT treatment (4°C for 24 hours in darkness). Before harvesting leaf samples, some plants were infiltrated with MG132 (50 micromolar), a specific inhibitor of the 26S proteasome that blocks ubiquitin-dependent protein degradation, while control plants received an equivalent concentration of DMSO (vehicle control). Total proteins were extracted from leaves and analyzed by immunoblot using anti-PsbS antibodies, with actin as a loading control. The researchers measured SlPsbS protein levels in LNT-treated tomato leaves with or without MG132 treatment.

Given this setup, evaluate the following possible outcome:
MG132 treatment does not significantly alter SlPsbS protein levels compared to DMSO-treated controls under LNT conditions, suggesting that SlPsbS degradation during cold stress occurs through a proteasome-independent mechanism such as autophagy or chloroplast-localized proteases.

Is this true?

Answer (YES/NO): NO